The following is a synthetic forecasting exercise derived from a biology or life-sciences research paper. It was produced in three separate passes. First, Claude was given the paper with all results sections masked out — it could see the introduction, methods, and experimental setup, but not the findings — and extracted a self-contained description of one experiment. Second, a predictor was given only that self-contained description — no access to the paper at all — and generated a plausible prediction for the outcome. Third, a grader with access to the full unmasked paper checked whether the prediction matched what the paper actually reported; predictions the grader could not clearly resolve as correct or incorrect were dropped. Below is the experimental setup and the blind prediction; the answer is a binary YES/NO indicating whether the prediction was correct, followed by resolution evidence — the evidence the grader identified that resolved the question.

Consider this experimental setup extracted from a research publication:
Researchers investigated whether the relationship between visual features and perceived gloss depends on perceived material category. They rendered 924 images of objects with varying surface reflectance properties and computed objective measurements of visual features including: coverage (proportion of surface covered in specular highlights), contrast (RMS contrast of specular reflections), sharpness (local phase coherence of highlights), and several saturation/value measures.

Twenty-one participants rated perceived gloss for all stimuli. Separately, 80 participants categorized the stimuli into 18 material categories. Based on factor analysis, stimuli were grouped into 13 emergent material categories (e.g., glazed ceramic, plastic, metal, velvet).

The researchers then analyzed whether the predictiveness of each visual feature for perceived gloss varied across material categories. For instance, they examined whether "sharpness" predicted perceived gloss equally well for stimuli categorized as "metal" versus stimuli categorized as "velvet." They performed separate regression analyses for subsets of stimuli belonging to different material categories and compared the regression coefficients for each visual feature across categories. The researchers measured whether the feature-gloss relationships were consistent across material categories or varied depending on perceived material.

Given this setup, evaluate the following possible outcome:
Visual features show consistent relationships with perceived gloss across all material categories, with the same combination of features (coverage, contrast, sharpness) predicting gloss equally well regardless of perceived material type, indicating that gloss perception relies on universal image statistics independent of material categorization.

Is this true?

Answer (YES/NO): NO